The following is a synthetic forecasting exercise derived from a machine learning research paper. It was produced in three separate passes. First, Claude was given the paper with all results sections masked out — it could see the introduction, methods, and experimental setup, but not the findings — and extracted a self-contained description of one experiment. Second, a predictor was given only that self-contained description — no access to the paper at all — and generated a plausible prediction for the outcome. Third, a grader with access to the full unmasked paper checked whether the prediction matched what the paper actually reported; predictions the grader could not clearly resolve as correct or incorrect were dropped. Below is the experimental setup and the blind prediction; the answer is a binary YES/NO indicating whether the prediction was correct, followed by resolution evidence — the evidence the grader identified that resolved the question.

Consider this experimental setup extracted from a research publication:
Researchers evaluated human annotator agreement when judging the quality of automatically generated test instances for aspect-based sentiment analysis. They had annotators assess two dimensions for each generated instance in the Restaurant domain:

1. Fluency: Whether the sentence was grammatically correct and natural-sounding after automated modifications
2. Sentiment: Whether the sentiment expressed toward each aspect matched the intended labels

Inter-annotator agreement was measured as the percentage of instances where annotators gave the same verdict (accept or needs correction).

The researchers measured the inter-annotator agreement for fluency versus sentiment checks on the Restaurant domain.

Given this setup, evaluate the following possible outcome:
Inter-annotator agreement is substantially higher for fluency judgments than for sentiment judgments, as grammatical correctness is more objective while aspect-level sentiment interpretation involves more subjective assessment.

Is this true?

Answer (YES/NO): NO